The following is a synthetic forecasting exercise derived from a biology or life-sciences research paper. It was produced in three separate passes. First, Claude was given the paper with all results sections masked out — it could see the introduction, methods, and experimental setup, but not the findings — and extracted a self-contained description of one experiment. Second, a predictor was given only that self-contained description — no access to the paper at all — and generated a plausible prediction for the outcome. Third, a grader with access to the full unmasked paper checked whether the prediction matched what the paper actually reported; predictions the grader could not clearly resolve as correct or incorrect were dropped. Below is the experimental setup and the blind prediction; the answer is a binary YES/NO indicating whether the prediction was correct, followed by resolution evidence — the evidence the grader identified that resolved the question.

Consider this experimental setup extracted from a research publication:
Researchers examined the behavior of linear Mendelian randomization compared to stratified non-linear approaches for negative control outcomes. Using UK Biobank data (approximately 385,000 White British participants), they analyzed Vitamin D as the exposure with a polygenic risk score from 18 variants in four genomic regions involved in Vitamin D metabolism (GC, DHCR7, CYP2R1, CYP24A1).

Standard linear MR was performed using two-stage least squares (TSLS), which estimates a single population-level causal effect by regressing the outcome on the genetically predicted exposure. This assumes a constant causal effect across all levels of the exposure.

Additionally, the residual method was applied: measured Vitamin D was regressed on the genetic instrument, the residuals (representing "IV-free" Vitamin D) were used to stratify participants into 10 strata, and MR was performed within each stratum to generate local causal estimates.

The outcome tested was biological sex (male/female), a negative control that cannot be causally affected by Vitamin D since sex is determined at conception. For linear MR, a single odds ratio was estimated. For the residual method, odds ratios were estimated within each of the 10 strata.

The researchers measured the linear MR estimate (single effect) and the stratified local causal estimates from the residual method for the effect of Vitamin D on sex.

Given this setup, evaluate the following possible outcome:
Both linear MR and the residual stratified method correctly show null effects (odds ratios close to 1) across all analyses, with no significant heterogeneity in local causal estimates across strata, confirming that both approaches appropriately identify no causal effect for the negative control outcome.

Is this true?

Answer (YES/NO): NO